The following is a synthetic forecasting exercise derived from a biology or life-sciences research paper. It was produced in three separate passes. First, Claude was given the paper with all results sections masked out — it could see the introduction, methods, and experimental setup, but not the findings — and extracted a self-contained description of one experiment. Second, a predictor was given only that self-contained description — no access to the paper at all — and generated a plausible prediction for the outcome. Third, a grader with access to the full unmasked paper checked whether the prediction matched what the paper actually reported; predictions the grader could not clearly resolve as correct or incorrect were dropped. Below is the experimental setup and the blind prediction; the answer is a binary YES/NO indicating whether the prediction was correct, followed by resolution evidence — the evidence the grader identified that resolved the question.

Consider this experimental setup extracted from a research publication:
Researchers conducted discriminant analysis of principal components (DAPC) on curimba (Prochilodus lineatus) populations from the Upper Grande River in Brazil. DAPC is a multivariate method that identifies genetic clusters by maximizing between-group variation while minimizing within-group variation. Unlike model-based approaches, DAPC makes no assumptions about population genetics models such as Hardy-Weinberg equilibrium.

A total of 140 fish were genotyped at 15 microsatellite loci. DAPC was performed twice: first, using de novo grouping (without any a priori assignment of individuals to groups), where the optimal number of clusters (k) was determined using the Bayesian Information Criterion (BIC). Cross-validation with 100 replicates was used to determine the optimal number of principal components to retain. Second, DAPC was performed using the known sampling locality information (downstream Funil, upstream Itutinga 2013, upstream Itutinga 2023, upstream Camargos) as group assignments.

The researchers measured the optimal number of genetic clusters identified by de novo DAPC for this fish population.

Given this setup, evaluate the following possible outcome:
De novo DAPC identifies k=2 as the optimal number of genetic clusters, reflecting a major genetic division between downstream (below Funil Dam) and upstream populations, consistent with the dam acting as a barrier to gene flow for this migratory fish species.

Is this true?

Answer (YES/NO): NO